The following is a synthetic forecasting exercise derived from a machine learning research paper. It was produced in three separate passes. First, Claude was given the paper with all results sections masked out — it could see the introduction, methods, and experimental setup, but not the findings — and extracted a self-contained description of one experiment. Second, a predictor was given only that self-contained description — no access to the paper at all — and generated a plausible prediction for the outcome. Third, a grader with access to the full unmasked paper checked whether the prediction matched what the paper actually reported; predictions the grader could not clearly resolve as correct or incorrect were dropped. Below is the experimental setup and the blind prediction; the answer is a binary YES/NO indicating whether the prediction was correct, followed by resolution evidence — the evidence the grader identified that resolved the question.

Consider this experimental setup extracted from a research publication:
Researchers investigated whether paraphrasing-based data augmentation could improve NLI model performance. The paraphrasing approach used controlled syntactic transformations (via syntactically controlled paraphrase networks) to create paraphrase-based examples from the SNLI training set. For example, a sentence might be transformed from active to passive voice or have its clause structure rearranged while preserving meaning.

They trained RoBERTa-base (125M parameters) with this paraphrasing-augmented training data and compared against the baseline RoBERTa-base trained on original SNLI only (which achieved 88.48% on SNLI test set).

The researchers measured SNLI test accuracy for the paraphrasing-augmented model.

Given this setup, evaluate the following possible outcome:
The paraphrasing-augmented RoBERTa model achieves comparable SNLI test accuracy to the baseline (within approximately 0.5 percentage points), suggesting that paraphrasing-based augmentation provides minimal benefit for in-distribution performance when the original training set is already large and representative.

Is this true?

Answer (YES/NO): NO